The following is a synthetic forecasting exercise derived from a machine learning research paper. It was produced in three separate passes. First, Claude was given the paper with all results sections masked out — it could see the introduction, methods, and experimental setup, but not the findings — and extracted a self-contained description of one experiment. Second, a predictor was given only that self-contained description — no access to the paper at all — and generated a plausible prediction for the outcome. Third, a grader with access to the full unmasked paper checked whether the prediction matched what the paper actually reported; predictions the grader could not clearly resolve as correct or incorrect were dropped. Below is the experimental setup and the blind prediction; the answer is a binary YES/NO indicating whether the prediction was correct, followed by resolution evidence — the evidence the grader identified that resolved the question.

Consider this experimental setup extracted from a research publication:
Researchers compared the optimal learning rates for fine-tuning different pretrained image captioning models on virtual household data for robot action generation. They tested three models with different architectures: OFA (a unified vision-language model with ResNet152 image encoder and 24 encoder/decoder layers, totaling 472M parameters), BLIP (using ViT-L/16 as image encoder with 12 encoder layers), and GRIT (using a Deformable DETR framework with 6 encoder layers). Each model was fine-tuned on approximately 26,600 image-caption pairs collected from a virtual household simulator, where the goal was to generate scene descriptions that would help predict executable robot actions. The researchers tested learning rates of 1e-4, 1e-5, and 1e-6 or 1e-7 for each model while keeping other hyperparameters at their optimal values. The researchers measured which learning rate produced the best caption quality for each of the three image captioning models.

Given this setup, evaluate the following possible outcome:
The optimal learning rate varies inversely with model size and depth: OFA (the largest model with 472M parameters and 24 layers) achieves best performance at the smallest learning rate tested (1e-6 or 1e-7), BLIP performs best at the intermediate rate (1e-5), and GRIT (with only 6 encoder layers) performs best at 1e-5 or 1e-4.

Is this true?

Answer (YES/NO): NO